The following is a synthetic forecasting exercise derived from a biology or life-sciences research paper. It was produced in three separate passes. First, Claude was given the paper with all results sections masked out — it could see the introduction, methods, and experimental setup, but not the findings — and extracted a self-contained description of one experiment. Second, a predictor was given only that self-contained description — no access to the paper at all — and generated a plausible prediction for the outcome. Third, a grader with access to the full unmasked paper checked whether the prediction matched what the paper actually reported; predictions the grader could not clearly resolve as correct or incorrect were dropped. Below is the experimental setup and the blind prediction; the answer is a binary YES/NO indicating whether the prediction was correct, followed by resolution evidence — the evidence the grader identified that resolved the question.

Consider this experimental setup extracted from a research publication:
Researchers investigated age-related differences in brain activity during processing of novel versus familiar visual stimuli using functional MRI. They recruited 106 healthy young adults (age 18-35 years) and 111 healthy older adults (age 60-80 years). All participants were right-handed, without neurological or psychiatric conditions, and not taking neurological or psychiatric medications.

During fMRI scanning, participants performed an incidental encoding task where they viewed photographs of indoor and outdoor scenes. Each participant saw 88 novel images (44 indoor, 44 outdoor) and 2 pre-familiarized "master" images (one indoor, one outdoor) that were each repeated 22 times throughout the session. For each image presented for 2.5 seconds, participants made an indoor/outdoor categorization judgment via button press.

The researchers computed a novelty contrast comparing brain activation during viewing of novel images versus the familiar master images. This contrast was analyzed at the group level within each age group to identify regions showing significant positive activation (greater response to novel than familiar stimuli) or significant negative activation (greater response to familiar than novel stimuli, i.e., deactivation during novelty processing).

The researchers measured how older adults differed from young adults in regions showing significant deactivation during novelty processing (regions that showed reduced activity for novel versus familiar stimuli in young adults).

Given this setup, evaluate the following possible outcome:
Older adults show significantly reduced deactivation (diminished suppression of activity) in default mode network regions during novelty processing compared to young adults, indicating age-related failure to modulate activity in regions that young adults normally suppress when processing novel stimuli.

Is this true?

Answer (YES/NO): YES